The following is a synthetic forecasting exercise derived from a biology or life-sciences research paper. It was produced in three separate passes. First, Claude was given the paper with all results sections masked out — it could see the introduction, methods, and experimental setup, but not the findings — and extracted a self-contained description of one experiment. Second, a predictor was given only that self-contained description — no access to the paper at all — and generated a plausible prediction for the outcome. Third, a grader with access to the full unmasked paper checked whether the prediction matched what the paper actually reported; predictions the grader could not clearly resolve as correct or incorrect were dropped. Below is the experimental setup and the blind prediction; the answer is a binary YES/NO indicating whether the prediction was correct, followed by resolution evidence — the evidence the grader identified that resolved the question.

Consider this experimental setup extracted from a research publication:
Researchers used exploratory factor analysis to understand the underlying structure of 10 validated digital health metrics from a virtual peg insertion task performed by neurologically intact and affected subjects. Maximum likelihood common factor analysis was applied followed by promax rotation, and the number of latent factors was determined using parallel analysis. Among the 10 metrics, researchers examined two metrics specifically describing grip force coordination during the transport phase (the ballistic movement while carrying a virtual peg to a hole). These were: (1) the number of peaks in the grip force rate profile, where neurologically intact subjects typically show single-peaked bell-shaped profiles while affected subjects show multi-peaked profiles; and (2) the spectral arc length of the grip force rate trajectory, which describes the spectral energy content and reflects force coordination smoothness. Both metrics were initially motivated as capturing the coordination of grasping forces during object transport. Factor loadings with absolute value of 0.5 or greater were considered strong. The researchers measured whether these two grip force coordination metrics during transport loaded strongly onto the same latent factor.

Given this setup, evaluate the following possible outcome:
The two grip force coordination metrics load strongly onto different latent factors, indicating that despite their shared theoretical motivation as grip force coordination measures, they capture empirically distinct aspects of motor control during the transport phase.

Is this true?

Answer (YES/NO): NO